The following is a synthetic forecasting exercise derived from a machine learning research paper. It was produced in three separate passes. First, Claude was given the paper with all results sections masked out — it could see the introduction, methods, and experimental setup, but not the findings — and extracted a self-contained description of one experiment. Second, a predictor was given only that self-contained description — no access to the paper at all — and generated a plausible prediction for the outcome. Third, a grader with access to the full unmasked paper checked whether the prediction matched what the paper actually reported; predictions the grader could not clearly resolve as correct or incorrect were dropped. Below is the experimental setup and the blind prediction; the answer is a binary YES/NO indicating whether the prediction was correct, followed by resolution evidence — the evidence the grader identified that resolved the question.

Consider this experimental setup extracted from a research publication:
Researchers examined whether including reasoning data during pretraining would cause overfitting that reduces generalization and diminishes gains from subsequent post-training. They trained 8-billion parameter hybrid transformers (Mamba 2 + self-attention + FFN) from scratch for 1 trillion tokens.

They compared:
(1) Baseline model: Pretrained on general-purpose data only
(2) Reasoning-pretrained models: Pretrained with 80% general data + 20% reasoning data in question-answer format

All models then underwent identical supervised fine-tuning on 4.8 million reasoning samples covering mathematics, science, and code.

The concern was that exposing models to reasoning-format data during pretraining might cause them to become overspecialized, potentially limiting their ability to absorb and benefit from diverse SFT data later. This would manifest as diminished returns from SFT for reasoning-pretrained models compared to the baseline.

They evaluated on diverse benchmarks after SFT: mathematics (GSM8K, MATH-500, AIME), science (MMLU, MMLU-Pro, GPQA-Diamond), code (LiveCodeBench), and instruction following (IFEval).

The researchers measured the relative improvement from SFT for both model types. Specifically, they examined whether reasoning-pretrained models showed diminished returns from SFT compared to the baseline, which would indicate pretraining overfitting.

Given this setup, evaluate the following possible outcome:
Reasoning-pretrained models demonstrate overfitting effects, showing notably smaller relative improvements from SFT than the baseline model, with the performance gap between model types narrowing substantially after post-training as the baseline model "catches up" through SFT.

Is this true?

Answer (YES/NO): NO